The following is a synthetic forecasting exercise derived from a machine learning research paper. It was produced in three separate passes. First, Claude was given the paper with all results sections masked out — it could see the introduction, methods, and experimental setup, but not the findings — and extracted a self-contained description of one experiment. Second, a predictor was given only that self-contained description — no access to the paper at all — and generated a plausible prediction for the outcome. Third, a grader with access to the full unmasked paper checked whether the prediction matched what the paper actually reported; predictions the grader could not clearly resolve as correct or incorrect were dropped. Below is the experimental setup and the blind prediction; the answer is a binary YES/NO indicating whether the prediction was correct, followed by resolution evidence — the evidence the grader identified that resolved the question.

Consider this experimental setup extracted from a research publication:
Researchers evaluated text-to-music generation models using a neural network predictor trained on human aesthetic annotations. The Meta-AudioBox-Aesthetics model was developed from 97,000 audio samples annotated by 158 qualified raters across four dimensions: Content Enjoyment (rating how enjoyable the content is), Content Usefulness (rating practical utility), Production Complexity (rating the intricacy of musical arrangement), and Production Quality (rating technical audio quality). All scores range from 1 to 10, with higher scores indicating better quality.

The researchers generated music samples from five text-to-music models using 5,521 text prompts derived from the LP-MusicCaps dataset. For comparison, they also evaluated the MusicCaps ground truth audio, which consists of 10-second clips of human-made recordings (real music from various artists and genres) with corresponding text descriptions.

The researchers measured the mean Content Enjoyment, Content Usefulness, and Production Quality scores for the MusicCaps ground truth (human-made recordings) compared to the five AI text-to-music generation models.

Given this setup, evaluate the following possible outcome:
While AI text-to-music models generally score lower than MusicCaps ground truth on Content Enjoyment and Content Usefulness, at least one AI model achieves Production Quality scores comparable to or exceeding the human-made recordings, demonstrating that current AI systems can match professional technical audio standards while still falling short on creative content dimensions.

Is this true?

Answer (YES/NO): NO